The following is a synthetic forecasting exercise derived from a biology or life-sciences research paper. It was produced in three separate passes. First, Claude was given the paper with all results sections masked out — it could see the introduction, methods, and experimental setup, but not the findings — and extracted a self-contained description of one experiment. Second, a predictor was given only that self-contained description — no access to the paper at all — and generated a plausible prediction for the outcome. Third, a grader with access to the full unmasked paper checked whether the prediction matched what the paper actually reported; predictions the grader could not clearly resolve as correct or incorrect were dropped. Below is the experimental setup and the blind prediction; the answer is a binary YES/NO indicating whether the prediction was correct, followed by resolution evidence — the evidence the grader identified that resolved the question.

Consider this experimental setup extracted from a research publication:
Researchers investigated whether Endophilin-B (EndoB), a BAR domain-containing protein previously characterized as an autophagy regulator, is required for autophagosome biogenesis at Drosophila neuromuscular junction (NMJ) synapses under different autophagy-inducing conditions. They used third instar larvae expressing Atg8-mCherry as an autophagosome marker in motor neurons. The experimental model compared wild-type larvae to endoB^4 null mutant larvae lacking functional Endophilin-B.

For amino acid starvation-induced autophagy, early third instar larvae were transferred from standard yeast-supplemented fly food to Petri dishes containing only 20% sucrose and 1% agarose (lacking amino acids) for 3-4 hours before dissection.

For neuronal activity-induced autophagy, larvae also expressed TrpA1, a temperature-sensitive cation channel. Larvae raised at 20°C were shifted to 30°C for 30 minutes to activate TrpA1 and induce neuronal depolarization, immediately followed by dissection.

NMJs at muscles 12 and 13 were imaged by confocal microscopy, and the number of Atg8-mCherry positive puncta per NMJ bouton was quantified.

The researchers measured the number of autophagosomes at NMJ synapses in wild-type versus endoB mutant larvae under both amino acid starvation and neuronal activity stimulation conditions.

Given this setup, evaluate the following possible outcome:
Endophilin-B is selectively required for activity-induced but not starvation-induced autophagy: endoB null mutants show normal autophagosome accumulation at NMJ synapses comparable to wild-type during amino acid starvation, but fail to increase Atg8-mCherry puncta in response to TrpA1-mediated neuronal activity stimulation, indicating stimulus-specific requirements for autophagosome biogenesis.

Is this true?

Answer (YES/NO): NO